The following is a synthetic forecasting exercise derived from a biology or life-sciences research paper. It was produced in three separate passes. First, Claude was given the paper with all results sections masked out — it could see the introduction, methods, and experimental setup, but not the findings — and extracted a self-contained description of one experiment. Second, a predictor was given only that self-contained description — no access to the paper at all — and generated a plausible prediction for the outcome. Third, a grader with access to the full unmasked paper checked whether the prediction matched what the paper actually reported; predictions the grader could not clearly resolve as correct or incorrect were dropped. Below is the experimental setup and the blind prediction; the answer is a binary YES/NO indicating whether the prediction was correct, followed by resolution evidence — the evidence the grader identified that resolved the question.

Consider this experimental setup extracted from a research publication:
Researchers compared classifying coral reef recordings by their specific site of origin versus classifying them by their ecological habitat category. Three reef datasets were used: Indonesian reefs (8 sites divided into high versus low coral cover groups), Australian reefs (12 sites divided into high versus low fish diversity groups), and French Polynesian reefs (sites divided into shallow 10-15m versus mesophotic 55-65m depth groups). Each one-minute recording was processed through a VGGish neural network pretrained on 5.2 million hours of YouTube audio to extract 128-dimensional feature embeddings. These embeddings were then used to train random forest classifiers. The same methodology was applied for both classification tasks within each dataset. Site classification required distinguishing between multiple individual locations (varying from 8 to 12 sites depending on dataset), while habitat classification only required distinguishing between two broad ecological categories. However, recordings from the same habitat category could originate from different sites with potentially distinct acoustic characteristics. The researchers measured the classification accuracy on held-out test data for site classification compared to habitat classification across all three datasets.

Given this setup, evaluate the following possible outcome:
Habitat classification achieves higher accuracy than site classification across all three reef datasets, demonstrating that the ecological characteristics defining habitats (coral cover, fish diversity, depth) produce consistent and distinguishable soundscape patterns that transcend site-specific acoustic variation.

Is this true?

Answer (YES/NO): NO